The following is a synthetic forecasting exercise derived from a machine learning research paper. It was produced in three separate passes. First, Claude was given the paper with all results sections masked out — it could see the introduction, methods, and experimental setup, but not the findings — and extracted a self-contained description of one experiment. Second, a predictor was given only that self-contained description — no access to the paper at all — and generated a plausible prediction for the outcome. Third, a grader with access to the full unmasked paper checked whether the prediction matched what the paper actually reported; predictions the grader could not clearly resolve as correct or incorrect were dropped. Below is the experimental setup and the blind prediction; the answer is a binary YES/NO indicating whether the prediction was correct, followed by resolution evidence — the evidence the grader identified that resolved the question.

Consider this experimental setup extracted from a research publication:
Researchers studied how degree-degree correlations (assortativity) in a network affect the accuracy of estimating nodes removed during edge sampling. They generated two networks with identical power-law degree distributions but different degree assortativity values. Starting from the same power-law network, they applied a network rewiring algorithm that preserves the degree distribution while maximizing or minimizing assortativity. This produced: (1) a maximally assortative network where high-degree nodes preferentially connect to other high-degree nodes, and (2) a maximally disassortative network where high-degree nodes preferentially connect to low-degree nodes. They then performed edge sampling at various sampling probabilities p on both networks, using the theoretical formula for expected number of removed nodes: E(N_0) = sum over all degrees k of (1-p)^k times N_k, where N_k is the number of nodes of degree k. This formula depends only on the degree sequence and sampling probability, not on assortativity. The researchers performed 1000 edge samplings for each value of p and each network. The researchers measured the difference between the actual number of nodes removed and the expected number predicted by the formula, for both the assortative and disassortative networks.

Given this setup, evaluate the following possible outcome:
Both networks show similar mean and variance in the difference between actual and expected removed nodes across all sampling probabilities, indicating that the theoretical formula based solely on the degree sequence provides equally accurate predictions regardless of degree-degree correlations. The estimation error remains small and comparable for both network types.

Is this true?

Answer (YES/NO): NO